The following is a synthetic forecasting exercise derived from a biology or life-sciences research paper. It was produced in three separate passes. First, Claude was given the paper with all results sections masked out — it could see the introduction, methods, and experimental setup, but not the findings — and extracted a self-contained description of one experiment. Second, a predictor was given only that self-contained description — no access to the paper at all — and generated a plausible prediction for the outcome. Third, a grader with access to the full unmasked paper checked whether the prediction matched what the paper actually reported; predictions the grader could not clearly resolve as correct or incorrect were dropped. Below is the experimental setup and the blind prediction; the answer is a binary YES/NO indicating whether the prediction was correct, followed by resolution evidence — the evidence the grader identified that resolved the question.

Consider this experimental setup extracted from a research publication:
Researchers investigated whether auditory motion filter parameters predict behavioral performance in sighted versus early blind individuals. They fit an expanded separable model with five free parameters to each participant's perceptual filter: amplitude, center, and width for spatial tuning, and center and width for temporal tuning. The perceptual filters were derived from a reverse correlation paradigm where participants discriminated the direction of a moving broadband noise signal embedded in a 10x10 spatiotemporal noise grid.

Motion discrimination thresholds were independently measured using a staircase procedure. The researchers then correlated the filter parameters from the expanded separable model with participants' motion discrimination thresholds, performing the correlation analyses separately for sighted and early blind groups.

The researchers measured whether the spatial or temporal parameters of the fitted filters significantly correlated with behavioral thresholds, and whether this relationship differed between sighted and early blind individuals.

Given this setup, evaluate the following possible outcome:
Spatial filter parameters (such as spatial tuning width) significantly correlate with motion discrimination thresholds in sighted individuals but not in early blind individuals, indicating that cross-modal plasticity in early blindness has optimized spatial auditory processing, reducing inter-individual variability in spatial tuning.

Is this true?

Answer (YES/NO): NO